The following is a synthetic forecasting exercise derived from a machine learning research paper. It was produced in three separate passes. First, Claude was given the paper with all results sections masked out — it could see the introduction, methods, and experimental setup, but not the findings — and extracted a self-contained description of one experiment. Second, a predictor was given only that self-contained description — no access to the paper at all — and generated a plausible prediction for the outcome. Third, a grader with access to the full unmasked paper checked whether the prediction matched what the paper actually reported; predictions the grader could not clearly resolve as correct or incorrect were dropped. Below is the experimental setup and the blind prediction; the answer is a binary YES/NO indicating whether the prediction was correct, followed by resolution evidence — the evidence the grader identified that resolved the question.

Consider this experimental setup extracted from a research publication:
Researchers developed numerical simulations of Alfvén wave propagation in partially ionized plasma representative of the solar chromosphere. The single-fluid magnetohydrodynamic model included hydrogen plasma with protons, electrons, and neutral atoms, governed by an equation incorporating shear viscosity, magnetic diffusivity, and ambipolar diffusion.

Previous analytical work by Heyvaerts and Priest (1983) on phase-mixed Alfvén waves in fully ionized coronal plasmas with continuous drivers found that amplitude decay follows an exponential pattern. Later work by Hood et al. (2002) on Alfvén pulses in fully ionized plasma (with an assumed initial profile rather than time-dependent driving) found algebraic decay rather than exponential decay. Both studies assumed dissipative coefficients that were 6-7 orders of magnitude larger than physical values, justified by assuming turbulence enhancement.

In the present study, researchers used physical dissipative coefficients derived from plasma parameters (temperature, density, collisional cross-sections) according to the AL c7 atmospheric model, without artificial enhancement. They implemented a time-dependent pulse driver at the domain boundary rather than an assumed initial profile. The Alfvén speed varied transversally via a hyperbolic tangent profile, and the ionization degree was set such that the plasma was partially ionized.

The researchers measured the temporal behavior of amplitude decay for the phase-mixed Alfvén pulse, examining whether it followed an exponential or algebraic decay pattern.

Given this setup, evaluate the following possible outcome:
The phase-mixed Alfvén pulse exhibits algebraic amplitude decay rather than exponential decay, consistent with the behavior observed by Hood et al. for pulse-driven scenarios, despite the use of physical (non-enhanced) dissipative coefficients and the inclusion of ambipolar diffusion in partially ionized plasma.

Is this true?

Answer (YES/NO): NO